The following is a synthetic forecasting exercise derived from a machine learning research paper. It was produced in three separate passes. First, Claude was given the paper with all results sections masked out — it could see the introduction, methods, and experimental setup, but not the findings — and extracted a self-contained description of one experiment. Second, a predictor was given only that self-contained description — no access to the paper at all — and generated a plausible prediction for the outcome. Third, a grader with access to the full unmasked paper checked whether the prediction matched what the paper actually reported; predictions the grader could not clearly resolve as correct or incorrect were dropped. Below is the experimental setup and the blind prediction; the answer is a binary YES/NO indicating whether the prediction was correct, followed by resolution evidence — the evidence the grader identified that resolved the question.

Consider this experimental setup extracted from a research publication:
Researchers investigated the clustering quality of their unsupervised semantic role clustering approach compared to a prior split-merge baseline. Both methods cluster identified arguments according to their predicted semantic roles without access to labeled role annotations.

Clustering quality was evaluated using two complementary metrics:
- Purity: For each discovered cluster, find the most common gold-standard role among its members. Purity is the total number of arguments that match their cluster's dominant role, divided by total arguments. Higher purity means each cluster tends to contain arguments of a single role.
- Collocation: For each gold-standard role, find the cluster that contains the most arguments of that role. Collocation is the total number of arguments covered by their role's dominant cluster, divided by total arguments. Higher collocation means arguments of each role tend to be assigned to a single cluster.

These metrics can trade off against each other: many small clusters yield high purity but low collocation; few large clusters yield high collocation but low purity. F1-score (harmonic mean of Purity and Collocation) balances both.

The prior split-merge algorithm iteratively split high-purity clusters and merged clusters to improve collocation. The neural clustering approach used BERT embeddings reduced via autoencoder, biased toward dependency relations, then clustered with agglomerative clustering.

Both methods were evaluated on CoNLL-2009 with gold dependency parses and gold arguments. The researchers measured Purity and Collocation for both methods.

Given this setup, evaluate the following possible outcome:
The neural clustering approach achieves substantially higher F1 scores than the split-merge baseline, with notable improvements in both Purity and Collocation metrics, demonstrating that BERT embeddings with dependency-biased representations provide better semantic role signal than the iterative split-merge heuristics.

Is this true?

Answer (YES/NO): NO